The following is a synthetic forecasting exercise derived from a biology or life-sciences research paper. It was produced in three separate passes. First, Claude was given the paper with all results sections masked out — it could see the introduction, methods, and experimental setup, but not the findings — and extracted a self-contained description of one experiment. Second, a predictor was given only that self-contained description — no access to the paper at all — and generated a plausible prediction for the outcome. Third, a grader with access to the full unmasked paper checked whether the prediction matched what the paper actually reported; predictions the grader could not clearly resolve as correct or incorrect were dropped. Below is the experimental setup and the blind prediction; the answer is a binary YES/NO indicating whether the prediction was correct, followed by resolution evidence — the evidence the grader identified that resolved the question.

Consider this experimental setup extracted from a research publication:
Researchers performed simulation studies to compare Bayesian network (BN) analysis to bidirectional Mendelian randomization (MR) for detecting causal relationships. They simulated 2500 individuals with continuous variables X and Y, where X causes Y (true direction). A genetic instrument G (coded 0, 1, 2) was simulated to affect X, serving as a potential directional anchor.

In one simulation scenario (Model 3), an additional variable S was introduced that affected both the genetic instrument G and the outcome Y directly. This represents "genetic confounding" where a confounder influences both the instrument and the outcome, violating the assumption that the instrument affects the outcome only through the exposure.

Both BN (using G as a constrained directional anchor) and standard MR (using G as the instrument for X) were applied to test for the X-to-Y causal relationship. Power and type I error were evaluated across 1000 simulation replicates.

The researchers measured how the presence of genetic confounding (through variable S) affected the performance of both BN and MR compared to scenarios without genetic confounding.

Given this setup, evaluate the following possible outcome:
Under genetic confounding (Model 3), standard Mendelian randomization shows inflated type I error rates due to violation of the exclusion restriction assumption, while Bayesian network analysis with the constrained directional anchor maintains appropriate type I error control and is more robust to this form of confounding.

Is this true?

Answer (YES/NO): NO